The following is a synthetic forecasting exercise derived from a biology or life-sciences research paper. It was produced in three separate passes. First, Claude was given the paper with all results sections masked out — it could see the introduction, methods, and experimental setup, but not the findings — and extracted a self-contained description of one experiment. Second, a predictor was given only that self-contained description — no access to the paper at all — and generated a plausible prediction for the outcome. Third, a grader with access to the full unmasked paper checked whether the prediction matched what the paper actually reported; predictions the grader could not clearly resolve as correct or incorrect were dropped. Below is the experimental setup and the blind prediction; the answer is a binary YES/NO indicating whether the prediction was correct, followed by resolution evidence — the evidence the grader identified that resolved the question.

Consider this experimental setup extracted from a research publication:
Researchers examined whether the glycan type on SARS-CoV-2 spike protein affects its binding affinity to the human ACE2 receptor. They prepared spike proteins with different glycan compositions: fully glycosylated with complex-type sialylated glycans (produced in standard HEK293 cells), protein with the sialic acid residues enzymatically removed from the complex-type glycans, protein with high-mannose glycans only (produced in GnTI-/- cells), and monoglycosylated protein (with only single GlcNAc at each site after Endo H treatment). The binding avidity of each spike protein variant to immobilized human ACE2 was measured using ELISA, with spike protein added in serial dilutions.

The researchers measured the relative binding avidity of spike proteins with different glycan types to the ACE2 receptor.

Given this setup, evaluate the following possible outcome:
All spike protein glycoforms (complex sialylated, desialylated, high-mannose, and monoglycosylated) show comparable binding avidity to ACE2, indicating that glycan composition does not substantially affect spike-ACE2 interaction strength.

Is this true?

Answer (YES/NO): NO